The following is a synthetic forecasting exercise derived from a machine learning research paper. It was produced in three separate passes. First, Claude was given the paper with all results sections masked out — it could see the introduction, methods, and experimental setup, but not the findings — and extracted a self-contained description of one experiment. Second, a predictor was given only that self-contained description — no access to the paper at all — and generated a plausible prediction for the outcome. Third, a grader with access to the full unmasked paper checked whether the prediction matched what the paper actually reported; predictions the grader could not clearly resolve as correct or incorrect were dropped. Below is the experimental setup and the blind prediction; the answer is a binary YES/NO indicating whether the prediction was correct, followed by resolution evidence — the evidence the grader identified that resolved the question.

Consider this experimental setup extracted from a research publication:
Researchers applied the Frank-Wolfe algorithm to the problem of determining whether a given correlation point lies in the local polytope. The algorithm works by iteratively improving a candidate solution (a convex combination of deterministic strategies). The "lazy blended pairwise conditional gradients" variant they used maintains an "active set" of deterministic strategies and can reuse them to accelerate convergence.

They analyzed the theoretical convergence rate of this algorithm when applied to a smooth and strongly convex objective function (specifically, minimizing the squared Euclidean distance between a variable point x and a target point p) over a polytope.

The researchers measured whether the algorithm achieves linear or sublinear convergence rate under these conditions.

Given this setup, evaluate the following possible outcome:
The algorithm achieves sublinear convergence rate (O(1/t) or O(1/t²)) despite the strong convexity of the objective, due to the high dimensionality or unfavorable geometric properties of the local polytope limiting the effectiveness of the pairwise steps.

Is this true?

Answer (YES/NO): NO